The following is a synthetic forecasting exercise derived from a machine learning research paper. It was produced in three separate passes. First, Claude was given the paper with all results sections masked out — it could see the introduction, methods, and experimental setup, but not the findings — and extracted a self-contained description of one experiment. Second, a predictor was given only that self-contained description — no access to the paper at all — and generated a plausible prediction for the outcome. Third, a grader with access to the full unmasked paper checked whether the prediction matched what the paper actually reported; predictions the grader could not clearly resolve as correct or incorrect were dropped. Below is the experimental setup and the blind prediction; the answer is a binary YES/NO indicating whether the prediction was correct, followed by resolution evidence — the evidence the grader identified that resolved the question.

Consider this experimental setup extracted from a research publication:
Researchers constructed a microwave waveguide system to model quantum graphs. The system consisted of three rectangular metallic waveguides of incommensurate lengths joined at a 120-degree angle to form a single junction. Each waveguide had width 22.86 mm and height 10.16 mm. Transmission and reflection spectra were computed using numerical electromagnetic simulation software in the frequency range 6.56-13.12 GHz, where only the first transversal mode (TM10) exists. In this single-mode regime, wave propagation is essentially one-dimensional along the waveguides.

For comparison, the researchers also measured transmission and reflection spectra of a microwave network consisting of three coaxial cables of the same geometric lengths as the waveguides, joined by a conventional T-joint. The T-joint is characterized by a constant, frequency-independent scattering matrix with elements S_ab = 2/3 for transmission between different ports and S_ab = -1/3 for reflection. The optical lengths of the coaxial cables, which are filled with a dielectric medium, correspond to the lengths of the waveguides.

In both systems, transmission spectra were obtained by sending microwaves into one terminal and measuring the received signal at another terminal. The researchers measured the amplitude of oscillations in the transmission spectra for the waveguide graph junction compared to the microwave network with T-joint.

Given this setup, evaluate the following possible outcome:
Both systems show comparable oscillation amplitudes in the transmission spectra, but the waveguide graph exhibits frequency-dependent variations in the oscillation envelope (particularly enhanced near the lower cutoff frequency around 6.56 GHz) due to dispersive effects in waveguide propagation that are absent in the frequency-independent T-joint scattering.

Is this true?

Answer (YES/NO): NO